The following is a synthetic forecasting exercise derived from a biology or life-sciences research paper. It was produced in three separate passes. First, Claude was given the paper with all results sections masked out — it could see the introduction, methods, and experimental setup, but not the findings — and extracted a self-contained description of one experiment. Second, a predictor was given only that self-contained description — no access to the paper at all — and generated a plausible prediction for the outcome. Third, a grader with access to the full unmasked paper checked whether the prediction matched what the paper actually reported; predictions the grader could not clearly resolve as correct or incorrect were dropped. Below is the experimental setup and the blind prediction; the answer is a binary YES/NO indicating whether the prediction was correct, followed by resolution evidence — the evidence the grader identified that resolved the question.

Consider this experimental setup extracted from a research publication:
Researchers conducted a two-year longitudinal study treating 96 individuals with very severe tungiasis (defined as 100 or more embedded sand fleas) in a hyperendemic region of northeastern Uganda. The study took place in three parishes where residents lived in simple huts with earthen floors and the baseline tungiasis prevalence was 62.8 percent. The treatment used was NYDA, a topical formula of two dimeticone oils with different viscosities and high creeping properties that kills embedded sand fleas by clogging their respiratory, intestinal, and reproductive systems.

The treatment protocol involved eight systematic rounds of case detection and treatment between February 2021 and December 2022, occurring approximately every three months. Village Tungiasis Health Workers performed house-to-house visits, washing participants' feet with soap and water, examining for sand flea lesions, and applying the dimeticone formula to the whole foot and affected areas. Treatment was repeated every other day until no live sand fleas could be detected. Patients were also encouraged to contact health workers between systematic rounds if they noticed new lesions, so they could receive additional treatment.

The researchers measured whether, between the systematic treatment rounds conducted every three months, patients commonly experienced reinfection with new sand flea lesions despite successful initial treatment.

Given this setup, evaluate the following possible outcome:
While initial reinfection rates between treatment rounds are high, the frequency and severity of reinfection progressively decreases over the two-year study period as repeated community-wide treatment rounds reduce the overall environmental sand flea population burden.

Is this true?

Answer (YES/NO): YES